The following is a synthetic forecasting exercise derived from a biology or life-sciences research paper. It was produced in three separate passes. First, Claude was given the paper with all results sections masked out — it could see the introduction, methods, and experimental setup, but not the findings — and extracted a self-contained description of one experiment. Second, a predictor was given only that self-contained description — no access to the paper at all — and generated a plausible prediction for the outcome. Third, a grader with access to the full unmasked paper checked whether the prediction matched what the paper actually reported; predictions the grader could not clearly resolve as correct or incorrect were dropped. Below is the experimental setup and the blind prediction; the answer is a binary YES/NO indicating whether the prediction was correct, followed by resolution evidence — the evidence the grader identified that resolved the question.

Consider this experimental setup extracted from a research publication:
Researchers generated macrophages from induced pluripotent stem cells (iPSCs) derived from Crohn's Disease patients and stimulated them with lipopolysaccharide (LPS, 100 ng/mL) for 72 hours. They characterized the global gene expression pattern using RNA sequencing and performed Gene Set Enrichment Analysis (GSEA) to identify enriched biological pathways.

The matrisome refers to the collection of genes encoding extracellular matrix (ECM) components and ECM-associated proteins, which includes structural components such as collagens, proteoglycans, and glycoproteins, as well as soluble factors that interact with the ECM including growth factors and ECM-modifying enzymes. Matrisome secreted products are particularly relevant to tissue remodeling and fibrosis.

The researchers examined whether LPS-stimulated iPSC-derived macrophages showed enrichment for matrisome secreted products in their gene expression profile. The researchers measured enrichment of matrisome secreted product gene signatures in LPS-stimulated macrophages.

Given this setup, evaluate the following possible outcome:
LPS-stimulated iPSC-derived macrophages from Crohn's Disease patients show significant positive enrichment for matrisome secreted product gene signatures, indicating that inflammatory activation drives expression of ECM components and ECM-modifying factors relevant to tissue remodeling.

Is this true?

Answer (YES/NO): YES